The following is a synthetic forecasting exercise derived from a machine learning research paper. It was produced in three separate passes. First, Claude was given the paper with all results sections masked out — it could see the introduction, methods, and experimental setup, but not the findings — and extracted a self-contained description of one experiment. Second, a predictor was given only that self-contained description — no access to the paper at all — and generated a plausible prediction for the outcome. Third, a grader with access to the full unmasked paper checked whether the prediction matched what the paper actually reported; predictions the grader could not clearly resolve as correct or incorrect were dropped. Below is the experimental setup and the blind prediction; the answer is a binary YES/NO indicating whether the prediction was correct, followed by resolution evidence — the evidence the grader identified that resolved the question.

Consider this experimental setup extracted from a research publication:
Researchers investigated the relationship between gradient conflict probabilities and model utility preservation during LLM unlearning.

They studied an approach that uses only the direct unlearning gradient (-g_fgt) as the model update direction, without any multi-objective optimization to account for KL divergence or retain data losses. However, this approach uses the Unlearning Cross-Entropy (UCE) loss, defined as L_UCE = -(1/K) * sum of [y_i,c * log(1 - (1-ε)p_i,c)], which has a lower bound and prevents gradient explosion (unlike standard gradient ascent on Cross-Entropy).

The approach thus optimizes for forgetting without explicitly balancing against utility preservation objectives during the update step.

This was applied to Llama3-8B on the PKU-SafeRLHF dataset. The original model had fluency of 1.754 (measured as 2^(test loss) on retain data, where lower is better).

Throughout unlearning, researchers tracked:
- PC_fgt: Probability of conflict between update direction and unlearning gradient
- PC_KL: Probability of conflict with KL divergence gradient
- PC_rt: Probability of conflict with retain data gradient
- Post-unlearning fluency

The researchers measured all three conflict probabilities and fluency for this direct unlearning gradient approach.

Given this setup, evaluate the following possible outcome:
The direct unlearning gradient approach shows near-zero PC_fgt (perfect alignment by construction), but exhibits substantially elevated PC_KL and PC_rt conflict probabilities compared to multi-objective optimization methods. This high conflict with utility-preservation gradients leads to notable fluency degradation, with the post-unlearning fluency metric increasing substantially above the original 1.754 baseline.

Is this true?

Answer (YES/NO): YES